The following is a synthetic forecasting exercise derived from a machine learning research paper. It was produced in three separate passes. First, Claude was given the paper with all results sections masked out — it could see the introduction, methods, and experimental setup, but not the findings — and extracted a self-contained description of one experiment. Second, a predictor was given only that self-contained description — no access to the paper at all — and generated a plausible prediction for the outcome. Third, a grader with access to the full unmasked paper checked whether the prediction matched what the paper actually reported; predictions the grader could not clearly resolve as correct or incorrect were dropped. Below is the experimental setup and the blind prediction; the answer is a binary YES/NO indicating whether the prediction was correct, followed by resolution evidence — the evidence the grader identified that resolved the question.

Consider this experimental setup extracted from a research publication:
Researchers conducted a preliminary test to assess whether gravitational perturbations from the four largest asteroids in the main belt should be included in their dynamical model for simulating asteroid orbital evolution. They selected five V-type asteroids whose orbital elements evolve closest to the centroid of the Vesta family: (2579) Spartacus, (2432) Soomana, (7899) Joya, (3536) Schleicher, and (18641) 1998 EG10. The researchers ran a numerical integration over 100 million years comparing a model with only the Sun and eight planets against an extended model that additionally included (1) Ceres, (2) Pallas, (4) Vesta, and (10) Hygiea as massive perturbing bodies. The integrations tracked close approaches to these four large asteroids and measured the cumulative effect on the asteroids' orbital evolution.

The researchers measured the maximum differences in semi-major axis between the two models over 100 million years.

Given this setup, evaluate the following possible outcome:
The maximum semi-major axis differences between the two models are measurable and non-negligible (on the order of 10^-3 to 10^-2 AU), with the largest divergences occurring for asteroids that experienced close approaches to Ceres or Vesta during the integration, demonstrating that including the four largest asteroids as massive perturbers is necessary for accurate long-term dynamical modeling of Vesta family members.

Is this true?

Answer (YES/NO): NO